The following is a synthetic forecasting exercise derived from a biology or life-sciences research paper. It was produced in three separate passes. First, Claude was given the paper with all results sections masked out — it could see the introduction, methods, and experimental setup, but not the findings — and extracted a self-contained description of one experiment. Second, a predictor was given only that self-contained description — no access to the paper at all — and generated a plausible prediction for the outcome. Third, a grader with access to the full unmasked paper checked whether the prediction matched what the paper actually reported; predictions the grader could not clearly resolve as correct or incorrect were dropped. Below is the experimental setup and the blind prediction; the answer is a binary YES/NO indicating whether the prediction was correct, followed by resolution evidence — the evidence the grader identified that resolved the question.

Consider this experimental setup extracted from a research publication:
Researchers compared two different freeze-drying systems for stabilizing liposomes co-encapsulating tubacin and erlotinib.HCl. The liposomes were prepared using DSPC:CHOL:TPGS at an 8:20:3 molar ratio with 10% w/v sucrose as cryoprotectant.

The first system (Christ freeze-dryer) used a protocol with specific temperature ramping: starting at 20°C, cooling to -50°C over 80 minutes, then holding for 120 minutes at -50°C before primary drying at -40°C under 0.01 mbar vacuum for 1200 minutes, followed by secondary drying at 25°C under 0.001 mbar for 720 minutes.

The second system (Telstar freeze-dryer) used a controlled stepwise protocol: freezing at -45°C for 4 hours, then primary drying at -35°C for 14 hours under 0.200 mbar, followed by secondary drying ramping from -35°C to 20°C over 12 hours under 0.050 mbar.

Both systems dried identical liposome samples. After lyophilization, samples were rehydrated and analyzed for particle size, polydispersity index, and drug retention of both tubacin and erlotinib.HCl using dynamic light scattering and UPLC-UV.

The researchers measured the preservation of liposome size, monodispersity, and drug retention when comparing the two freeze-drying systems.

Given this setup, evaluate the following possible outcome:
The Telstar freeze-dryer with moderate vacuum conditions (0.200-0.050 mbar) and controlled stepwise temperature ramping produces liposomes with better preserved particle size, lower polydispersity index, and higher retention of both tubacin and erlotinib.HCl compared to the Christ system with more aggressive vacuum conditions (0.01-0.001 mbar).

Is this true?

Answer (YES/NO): YES